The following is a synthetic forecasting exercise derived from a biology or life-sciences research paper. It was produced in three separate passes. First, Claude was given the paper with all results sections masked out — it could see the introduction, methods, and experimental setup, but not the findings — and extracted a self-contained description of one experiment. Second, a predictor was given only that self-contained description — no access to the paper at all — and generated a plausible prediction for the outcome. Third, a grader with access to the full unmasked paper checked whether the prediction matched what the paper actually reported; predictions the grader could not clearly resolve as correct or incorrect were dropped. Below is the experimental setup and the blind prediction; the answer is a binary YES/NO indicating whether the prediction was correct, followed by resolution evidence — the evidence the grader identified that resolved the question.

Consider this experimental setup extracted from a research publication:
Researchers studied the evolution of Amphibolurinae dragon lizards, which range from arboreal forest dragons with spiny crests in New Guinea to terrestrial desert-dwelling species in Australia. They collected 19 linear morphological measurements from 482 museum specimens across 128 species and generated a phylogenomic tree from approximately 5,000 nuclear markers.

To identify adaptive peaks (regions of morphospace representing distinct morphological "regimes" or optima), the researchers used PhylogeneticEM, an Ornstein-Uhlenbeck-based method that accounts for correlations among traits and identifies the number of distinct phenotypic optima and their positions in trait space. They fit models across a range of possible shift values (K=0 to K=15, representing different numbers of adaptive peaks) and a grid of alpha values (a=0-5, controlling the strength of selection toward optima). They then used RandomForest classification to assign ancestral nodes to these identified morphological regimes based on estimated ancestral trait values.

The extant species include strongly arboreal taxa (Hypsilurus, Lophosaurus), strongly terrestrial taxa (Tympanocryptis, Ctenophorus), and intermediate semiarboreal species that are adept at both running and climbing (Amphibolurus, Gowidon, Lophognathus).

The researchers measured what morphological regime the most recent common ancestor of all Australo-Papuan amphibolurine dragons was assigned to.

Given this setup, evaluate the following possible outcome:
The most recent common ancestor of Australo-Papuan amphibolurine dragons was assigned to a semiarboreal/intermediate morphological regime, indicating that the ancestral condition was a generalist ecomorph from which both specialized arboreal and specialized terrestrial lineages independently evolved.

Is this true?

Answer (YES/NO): NO